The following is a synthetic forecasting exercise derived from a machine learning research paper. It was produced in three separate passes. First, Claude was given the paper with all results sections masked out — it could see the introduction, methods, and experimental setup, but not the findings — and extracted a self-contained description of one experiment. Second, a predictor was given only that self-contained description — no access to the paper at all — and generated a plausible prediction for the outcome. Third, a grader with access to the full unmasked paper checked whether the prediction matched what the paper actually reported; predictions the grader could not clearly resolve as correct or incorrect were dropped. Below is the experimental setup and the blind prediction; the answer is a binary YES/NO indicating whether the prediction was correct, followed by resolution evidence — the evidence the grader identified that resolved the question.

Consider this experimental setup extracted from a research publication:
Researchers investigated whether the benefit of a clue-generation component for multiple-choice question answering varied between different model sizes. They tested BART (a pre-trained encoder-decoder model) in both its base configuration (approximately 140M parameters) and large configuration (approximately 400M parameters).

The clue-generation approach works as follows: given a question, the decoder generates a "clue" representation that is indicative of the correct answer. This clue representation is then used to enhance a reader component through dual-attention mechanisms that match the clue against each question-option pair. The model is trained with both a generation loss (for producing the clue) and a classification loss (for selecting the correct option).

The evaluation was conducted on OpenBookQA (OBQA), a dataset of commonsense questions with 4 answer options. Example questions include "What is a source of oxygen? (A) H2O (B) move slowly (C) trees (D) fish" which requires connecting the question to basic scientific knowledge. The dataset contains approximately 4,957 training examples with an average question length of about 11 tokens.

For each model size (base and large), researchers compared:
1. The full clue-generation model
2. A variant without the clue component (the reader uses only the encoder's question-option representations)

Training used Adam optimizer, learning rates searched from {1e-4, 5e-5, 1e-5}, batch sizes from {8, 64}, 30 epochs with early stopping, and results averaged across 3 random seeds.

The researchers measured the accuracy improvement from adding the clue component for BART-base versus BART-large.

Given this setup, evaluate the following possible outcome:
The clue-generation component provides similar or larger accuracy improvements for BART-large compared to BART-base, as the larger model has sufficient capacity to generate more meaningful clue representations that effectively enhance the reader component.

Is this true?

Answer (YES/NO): YES